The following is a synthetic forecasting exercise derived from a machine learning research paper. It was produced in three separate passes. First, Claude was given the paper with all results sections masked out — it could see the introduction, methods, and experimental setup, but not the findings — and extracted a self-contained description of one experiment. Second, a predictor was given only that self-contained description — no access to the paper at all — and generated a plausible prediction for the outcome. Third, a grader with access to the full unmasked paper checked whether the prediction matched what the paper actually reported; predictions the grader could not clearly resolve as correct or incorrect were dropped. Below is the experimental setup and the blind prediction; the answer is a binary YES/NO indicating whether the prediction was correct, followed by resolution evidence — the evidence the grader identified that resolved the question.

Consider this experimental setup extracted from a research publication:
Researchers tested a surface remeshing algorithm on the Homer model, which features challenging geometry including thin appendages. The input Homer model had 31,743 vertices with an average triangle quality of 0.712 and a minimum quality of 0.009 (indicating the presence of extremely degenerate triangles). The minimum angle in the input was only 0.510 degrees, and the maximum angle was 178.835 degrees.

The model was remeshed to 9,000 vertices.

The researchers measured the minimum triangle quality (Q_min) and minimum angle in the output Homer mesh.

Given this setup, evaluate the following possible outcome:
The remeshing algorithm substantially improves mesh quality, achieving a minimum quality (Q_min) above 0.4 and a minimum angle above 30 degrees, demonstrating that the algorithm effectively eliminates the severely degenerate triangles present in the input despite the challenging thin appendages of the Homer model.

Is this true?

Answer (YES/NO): NO